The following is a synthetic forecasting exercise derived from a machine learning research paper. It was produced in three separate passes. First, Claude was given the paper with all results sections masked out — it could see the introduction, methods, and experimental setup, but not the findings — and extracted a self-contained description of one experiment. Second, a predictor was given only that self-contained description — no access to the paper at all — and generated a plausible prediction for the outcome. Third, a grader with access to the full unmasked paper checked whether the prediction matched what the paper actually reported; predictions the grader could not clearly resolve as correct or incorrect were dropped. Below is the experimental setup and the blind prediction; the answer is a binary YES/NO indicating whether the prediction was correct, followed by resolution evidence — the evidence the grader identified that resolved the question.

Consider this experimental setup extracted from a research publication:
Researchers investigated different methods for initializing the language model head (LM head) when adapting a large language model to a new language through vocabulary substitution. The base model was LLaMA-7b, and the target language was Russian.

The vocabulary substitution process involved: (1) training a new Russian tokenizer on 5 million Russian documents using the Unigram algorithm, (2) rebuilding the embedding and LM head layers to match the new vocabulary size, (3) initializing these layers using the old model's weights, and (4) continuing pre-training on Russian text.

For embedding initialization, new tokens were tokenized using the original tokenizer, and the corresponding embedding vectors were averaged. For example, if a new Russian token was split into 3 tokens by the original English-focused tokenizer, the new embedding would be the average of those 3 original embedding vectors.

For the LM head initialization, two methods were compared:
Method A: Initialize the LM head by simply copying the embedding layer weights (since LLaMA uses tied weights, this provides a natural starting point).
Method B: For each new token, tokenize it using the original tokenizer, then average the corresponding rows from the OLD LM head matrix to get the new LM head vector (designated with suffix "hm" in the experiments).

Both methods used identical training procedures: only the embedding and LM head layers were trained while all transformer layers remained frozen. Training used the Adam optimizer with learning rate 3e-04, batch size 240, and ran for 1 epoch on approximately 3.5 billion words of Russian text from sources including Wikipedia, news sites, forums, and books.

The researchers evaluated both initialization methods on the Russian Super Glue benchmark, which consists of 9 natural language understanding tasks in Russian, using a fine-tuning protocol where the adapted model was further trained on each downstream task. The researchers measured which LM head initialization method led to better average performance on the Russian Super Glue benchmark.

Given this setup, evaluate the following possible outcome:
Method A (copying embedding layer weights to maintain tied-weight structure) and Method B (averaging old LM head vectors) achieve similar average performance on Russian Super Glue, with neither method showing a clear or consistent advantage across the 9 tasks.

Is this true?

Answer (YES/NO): YES